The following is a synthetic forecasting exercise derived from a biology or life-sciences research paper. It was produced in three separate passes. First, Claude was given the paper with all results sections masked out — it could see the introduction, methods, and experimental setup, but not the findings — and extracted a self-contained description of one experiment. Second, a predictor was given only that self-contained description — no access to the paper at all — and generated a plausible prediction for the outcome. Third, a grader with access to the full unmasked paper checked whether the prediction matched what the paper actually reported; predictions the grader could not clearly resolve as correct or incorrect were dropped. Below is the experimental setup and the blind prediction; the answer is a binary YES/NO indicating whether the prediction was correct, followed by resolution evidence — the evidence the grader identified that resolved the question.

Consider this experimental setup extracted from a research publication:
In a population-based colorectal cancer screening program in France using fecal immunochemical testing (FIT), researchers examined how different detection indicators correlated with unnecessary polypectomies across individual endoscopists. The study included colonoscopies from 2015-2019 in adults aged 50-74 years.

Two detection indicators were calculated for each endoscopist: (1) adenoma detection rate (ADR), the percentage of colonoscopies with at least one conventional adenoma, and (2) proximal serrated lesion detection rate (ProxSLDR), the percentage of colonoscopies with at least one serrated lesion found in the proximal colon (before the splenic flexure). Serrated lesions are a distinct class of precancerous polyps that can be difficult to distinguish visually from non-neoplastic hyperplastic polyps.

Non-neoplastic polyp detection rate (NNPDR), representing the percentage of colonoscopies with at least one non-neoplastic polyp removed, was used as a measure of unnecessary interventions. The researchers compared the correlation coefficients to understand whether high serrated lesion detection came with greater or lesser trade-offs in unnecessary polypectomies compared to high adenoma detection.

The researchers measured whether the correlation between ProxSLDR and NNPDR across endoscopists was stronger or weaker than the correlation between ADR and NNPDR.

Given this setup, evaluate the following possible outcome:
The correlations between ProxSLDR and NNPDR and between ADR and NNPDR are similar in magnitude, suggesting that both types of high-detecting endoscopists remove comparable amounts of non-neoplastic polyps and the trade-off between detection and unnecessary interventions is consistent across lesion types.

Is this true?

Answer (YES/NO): NO